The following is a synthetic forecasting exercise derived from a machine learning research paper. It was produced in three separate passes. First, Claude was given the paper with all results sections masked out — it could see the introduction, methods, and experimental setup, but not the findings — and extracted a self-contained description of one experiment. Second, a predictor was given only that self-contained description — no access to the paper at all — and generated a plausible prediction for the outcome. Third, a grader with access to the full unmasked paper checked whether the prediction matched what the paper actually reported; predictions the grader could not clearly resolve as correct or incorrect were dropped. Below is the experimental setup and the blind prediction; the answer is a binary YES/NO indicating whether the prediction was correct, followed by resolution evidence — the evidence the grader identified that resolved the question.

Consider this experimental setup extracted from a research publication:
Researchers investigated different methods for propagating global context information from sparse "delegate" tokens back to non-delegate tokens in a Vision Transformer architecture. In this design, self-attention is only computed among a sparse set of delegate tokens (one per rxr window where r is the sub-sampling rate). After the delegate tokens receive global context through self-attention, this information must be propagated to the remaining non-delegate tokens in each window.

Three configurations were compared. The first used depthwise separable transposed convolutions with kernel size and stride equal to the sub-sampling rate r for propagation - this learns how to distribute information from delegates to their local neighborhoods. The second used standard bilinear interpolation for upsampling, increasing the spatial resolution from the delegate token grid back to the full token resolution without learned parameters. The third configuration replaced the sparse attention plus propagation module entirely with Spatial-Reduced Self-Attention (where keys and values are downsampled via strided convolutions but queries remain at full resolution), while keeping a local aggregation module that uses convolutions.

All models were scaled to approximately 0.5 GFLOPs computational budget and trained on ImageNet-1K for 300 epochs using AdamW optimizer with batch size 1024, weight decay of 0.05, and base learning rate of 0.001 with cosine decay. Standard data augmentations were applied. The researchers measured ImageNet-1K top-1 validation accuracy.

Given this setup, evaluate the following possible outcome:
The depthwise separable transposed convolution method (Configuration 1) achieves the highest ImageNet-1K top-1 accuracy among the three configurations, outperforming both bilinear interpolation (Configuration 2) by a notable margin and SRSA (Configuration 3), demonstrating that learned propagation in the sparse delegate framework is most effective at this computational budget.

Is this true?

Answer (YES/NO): YES